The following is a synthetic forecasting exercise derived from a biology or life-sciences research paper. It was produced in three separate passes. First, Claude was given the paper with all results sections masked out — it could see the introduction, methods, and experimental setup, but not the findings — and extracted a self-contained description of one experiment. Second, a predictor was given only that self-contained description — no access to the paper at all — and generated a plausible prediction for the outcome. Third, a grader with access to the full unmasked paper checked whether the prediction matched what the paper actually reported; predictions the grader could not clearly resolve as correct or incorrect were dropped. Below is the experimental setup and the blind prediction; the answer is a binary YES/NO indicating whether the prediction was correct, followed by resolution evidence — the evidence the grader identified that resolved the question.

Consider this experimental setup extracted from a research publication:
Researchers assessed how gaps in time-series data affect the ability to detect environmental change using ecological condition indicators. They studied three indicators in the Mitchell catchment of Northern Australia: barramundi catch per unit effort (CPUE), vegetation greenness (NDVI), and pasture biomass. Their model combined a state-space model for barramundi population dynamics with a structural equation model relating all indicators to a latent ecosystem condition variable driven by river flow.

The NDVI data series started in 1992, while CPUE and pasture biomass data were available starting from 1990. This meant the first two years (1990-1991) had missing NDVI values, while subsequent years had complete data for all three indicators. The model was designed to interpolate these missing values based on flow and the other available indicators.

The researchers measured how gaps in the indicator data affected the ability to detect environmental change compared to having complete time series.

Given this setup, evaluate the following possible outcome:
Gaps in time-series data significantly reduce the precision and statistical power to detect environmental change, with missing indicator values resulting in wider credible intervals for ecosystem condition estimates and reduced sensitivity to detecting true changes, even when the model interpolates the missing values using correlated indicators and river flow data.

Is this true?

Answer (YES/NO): NO